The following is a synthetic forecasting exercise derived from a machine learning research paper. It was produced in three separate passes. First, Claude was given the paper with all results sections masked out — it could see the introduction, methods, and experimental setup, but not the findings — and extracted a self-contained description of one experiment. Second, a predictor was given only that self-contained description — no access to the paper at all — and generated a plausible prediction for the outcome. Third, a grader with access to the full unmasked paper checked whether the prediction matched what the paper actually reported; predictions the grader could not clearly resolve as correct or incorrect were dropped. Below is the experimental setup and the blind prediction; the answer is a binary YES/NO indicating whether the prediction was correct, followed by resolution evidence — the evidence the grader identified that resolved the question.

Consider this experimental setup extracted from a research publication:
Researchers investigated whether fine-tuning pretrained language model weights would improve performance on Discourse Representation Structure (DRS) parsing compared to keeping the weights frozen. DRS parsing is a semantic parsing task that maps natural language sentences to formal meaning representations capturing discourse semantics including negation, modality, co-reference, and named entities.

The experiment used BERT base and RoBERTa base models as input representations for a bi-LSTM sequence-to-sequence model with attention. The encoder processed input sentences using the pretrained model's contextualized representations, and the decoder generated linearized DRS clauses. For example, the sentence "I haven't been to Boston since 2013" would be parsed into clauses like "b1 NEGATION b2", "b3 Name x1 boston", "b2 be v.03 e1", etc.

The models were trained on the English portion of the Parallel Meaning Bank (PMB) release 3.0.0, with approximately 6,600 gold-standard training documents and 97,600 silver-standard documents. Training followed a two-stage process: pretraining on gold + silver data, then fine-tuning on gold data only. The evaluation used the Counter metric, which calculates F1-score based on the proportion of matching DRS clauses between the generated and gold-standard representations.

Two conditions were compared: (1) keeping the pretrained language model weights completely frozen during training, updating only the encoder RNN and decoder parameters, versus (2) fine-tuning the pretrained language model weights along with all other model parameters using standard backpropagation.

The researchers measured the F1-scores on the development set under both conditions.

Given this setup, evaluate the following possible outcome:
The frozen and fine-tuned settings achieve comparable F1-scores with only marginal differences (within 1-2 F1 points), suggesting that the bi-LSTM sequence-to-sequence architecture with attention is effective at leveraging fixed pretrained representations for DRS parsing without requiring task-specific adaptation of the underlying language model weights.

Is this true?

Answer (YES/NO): NO